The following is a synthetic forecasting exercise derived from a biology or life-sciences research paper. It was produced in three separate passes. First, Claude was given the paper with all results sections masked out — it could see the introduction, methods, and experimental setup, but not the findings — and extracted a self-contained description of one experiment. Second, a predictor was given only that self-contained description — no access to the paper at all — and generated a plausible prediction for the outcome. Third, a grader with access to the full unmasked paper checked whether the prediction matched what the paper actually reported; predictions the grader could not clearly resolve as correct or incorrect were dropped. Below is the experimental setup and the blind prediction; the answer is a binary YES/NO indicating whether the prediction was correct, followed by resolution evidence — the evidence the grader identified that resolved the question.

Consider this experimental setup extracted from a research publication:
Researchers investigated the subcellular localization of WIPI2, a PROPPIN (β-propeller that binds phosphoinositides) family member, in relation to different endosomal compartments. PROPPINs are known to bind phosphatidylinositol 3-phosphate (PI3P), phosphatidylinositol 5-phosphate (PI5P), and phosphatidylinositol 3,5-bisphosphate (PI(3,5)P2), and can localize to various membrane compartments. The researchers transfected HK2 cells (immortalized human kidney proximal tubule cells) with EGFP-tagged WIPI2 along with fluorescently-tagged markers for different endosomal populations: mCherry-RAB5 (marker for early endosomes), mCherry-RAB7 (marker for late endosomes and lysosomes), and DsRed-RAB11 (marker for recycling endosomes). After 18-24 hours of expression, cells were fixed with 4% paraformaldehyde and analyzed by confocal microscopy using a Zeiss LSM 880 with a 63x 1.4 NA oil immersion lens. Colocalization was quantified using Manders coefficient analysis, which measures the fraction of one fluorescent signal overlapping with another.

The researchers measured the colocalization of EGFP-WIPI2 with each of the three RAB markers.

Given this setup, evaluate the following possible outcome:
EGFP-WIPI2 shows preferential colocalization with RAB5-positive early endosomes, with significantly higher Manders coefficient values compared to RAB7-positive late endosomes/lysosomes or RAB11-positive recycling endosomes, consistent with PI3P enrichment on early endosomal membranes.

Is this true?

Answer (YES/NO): NO